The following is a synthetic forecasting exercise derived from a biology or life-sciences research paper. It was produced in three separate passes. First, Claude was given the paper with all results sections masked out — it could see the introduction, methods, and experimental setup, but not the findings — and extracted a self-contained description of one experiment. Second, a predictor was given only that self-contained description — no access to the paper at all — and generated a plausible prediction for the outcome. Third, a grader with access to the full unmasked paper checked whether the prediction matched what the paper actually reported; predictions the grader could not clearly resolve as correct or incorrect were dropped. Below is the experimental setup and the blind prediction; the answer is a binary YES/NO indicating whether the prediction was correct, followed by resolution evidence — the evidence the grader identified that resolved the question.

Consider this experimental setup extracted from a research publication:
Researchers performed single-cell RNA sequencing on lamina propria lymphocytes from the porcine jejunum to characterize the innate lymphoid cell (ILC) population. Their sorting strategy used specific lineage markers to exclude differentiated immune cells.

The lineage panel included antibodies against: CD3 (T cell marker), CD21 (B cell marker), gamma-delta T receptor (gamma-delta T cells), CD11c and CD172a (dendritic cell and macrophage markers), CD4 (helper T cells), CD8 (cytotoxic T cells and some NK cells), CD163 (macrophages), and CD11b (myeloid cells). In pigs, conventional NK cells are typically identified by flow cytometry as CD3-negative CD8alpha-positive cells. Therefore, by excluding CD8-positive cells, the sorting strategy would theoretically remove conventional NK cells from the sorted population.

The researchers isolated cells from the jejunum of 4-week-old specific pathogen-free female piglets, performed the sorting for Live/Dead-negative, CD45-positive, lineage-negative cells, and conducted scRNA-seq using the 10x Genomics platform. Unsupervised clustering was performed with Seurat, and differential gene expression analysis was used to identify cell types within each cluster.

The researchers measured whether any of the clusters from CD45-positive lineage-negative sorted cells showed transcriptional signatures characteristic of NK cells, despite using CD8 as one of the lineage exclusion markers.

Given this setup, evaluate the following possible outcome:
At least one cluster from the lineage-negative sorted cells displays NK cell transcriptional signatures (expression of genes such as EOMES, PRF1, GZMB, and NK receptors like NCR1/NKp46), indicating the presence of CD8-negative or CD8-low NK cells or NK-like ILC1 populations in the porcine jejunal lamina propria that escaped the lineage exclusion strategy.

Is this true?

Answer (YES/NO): YES